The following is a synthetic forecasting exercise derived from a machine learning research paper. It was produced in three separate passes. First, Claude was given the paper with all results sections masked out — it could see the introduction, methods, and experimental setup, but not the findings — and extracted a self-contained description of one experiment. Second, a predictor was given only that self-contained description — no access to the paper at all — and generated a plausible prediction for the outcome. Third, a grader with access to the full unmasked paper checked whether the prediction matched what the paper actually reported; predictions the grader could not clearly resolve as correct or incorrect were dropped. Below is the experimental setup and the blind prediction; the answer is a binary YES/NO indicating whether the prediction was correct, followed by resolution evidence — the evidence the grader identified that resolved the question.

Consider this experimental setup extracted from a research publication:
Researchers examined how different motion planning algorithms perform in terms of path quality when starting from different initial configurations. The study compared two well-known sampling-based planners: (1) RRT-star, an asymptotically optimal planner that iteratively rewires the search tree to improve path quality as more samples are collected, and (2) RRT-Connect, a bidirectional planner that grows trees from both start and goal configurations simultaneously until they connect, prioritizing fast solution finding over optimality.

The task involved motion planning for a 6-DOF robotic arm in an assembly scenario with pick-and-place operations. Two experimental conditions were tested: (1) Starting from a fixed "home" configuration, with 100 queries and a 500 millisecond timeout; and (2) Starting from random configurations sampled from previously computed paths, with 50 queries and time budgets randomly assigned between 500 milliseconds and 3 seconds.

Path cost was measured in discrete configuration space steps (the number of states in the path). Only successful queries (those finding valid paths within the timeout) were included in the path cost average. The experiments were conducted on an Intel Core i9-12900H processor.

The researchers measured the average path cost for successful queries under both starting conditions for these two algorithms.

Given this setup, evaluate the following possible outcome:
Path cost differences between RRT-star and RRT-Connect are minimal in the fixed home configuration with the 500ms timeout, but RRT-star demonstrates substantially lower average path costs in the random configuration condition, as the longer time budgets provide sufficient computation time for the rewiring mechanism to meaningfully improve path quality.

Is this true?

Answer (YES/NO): NO